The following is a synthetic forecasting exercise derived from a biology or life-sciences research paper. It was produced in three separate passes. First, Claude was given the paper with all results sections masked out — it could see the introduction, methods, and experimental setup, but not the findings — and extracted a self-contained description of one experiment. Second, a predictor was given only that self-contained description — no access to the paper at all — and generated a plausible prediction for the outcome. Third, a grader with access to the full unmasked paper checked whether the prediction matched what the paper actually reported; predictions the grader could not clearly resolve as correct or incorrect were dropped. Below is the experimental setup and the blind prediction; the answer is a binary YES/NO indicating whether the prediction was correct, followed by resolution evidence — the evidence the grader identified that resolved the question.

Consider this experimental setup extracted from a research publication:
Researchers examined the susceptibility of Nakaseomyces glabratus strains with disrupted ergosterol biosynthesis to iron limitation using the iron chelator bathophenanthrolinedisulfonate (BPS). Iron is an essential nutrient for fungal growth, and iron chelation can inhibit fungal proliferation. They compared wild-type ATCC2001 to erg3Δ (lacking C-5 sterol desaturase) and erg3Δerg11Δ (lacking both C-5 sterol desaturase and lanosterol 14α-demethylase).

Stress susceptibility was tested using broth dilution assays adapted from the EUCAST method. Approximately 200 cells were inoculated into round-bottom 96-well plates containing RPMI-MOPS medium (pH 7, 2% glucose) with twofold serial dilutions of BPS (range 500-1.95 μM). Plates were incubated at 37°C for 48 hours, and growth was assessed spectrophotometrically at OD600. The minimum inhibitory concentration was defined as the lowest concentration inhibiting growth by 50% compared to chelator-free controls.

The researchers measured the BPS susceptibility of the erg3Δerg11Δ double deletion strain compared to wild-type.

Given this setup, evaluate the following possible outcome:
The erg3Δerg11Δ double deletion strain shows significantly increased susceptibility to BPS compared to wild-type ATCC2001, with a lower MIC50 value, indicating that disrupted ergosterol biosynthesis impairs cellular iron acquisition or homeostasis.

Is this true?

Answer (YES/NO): NO